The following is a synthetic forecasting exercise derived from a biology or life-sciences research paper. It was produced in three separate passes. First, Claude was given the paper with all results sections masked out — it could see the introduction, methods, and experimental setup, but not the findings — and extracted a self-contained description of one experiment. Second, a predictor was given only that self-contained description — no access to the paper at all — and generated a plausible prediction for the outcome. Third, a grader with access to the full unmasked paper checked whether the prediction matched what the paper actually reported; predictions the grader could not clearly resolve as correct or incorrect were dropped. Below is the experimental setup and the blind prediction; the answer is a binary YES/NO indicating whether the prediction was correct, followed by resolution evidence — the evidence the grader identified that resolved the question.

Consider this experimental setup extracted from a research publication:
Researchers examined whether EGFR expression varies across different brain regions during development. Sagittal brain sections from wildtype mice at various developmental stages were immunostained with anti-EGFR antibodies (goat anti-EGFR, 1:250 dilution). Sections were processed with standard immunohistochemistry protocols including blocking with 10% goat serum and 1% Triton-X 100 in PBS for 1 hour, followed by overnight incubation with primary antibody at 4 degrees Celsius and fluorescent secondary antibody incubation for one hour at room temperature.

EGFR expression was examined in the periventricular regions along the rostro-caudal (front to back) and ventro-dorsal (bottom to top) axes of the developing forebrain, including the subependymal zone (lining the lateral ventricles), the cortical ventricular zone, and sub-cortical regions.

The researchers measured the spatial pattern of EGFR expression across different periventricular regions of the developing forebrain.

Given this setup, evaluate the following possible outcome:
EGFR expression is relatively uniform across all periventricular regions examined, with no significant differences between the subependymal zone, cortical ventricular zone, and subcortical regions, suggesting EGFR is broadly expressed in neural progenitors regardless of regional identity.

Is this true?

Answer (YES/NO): NO